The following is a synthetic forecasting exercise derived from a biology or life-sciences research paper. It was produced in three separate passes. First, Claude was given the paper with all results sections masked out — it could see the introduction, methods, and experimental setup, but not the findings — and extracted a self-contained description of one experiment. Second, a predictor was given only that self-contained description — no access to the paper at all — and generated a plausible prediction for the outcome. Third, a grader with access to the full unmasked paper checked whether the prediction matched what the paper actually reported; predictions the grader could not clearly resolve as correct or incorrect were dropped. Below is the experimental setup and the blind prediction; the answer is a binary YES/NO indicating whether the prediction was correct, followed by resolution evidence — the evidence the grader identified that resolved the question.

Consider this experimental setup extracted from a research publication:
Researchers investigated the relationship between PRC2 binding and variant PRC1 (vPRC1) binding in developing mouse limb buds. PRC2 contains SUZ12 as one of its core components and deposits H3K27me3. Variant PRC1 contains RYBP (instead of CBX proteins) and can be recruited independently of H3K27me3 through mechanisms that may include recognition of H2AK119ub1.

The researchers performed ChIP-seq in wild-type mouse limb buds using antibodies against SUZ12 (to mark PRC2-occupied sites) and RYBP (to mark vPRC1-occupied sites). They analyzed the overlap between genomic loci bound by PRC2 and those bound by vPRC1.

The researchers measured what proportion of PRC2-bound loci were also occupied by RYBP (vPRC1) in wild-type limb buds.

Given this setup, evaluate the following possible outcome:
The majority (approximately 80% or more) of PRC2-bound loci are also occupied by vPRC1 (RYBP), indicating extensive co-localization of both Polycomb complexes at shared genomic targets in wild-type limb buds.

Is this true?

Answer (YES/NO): YES